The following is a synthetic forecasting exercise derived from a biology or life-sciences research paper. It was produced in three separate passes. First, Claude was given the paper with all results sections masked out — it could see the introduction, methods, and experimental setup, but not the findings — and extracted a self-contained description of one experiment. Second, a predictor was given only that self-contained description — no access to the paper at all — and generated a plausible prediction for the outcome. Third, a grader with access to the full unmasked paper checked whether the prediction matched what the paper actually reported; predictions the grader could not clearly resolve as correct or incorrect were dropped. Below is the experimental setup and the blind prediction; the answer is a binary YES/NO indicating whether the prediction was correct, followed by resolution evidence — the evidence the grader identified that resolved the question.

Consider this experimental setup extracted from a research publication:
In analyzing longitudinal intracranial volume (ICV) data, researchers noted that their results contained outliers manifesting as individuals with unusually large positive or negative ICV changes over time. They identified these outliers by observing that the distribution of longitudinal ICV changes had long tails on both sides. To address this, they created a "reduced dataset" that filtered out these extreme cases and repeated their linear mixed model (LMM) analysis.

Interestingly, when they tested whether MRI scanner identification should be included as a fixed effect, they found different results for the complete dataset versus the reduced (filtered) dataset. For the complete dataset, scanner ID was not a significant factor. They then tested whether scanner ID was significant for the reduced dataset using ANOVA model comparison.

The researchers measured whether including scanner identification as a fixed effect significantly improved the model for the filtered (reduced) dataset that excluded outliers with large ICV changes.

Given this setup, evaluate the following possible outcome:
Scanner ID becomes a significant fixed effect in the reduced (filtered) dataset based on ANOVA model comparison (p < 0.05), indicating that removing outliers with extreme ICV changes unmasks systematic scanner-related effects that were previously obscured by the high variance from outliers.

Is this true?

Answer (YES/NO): YES